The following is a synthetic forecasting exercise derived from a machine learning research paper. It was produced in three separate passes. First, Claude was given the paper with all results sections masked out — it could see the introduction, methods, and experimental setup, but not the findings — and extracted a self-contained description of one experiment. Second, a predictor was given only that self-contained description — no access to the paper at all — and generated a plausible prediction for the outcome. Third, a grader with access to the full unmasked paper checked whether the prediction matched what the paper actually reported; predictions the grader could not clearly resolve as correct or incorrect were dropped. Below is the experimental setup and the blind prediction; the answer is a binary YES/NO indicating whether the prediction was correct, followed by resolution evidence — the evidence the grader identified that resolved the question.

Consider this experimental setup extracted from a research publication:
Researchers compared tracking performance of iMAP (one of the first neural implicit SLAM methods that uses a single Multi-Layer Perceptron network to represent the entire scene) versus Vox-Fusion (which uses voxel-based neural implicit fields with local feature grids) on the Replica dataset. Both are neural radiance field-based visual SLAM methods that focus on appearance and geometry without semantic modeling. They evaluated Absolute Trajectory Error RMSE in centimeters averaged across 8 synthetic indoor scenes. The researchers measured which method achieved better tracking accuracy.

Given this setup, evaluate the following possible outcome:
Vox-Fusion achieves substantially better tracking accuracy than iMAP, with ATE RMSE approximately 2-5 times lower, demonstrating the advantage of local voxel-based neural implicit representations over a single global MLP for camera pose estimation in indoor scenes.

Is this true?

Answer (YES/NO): YES